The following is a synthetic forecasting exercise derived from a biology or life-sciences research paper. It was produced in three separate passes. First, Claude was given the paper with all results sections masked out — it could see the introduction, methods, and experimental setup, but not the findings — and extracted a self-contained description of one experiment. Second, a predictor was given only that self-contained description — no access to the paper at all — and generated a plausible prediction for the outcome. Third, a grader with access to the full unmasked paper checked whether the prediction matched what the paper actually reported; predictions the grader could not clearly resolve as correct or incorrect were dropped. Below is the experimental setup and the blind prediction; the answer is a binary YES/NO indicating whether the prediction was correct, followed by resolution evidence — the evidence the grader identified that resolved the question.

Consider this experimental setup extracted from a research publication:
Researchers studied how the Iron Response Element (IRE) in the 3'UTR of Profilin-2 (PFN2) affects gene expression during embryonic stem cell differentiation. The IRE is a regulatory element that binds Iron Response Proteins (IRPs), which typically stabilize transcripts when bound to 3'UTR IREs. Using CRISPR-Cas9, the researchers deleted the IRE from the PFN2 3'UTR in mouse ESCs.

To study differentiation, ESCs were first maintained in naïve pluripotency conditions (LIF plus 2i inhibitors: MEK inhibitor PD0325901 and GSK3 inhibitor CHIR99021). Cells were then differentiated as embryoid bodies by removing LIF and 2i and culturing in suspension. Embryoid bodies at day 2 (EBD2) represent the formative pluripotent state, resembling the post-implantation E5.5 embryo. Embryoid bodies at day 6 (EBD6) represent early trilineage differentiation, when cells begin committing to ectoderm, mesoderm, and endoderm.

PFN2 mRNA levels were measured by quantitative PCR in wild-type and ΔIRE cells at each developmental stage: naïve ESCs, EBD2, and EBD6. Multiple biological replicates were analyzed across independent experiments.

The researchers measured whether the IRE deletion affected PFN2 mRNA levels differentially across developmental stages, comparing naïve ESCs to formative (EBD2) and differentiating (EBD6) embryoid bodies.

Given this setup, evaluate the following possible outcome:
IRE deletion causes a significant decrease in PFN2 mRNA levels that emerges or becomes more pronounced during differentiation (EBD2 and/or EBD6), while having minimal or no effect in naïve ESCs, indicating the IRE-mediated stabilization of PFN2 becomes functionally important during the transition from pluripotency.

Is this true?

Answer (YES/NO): YES